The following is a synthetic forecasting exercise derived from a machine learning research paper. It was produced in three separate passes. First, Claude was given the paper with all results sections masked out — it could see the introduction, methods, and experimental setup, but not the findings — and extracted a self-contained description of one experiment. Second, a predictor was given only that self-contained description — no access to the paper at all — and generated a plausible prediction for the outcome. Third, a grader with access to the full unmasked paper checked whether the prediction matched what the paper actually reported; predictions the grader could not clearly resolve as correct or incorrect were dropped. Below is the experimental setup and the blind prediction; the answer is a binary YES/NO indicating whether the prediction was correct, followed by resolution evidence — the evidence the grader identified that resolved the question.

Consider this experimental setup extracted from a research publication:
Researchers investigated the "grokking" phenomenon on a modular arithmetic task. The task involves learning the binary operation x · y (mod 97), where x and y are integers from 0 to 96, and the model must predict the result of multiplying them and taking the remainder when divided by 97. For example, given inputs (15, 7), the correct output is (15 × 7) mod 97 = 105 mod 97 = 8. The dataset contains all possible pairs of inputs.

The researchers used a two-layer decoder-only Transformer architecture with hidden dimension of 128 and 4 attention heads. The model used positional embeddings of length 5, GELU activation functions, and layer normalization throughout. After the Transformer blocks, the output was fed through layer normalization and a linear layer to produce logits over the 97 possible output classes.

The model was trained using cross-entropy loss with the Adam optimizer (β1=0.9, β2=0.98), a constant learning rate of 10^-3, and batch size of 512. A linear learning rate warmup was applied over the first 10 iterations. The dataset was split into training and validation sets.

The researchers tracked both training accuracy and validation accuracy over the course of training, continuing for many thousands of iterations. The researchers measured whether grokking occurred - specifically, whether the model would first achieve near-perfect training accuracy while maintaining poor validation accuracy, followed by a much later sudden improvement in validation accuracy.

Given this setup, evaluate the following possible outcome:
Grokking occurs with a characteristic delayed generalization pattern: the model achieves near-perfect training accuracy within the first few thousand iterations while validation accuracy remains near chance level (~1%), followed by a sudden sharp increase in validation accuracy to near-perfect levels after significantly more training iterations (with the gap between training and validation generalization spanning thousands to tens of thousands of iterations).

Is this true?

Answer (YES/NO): YES